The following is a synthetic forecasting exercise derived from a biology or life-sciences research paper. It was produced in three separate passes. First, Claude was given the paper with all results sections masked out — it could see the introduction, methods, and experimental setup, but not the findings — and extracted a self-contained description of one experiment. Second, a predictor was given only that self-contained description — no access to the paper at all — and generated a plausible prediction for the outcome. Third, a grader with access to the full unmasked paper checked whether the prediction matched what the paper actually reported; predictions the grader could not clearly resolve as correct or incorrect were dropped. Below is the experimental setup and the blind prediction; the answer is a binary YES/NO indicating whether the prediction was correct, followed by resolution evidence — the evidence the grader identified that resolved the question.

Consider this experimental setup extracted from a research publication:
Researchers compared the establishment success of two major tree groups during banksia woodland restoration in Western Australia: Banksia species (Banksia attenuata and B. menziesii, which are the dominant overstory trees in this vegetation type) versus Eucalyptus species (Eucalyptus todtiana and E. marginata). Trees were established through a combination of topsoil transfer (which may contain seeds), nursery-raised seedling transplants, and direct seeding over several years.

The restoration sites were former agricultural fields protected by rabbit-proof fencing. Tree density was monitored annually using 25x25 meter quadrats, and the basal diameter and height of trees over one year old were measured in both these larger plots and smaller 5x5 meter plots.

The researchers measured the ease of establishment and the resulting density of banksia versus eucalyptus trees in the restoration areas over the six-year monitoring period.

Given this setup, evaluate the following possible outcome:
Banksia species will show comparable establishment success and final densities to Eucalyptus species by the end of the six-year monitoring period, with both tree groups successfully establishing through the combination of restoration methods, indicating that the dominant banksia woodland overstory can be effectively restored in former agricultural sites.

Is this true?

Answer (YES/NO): NO